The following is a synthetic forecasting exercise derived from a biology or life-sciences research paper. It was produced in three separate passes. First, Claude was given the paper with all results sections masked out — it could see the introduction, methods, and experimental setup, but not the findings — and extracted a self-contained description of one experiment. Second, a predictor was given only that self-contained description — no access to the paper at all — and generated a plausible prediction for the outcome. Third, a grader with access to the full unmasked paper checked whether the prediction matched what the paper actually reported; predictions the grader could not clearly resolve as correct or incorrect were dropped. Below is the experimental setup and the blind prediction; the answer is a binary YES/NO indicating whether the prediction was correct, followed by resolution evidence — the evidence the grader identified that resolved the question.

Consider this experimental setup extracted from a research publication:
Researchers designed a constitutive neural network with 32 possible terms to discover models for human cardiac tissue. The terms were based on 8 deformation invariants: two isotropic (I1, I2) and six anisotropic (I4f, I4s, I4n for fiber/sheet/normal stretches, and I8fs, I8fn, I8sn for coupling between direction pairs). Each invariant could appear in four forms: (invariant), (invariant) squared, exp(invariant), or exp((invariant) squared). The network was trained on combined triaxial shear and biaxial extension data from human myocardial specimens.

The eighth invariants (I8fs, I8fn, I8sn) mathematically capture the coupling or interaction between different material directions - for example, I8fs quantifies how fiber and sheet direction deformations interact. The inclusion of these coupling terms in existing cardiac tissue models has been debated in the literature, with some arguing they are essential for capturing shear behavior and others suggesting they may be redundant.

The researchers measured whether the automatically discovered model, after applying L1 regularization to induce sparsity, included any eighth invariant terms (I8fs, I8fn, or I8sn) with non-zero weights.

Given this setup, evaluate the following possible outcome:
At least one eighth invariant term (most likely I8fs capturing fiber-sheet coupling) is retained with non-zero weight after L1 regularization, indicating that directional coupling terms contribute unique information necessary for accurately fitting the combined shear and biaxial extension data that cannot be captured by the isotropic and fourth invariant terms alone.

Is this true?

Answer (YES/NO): YES